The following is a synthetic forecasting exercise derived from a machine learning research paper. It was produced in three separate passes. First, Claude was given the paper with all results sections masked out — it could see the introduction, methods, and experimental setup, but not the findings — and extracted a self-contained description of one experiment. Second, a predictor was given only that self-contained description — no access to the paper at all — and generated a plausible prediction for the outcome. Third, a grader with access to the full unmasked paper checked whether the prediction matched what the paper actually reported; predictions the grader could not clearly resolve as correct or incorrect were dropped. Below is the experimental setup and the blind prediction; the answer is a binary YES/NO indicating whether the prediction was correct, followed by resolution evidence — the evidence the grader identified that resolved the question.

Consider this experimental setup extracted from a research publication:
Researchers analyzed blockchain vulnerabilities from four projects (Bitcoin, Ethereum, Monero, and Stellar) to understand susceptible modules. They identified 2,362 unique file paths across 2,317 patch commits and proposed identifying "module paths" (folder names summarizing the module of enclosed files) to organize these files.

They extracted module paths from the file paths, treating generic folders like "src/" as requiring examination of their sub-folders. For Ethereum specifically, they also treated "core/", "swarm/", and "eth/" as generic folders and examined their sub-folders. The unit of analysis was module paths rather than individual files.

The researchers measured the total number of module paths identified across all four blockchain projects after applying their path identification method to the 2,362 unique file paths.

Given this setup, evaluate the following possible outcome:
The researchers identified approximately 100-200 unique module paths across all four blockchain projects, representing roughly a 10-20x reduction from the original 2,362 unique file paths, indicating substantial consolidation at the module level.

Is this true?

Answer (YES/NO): YES